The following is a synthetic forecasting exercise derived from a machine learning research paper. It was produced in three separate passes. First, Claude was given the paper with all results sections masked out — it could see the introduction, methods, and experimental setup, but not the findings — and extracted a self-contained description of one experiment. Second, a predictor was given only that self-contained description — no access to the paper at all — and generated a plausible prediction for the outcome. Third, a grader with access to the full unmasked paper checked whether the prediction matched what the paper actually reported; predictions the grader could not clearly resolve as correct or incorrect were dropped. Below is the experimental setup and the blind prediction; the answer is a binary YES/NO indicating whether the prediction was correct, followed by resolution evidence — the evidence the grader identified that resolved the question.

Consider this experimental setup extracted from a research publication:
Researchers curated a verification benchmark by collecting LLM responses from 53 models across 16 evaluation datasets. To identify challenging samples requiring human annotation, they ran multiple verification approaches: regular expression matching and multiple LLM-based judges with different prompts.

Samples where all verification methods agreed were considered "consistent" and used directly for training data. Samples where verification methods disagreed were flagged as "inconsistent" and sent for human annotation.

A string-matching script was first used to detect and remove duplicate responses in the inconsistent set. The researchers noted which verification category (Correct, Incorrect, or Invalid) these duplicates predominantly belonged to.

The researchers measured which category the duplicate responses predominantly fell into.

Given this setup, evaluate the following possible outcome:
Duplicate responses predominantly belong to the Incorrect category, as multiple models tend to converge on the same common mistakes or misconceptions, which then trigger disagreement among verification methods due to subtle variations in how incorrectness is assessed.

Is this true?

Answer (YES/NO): NO